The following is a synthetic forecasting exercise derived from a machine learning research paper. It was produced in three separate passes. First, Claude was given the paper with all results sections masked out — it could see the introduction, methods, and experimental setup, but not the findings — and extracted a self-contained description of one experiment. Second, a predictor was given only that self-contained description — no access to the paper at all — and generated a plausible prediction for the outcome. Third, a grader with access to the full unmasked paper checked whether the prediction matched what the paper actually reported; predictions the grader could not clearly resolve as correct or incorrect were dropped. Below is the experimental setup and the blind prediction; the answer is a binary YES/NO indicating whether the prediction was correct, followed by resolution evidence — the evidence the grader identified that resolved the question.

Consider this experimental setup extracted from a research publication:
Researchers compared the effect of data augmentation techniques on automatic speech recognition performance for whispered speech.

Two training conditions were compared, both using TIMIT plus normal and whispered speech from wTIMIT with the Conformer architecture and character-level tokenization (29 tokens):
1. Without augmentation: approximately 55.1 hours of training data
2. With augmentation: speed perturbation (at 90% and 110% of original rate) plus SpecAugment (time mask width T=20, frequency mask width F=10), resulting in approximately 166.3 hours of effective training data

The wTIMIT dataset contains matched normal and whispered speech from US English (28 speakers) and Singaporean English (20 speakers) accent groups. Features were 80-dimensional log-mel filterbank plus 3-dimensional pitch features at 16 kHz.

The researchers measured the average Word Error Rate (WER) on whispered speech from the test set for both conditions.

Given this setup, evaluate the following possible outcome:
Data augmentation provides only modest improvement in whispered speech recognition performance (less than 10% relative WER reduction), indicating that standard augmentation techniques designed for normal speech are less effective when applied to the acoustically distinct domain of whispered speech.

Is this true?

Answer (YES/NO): NO